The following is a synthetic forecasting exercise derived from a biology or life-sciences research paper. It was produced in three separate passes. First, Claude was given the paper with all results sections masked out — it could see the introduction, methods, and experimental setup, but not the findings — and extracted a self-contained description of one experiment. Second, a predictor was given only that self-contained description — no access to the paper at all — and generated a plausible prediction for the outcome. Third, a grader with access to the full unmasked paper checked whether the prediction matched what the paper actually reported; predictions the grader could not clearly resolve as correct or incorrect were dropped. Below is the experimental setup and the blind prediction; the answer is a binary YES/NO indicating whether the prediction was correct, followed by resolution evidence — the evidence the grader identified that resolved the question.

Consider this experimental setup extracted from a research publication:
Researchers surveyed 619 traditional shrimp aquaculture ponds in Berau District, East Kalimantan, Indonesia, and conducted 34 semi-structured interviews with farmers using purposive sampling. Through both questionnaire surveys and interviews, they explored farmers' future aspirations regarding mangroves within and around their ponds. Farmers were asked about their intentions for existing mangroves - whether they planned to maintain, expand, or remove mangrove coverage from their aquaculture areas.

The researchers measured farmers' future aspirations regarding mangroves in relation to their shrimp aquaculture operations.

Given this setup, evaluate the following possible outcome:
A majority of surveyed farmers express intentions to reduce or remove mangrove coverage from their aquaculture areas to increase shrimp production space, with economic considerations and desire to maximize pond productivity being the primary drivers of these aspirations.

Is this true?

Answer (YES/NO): YES